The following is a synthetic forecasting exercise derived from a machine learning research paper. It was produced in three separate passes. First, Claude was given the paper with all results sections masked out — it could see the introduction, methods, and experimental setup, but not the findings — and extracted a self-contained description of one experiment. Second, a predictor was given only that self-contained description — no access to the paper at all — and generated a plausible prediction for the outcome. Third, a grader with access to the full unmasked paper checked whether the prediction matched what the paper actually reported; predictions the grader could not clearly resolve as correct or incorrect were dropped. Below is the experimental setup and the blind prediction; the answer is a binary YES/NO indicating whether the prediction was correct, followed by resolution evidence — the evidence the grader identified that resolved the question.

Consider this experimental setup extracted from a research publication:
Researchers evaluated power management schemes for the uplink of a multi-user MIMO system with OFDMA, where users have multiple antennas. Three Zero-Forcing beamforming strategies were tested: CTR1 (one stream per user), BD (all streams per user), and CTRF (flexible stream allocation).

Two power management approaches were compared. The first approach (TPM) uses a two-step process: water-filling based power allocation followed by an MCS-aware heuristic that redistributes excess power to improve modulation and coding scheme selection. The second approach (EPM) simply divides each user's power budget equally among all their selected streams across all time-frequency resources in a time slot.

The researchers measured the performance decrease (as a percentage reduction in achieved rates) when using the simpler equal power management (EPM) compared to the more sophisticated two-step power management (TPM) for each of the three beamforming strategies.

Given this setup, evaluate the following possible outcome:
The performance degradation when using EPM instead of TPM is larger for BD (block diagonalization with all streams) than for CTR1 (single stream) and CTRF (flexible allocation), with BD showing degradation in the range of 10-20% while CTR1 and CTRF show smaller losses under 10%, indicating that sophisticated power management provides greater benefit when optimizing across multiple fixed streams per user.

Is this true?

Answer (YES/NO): NO